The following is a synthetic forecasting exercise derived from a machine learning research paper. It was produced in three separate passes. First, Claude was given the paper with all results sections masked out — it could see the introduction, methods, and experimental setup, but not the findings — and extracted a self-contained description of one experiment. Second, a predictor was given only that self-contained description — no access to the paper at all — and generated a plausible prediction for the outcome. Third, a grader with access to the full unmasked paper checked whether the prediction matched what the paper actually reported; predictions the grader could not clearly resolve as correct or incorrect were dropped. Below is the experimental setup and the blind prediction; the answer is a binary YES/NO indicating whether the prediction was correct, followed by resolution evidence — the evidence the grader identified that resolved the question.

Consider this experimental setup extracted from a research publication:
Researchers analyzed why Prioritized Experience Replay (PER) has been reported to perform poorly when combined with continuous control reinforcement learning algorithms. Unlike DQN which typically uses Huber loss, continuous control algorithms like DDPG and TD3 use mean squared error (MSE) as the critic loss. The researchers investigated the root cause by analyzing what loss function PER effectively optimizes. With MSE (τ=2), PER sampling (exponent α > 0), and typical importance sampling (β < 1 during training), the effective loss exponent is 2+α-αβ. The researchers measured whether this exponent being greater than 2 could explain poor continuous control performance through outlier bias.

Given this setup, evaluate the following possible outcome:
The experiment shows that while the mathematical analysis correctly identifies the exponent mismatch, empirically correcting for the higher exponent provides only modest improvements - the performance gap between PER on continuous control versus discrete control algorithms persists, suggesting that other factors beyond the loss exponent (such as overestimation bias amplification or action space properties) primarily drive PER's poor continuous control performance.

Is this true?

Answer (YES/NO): NO